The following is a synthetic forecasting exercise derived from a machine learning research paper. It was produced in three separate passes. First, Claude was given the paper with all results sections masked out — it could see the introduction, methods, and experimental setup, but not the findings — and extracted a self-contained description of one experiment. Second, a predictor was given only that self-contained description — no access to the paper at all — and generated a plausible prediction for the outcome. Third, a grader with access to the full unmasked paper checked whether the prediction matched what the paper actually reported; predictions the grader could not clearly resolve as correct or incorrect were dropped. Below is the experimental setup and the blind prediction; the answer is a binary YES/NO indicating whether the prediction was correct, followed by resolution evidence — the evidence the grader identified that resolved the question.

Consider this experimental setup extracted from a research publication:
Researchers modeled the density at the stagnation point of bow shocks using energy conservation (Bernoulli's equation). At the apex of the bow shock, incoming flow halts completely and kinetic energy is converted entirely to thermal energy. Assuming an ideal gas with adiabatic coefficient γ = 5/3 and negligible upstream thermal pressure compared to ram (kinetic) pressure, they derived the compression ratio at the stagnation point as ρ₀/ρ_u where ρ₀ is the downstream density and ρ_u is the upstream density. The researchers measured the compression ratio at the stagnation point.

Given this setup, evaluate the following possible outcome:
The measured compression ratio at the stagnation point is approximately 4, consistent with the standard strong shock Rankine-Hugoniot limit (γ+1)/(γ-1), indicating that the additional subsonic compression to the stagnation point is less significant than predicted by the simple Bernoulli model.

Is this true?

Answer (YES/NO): NO